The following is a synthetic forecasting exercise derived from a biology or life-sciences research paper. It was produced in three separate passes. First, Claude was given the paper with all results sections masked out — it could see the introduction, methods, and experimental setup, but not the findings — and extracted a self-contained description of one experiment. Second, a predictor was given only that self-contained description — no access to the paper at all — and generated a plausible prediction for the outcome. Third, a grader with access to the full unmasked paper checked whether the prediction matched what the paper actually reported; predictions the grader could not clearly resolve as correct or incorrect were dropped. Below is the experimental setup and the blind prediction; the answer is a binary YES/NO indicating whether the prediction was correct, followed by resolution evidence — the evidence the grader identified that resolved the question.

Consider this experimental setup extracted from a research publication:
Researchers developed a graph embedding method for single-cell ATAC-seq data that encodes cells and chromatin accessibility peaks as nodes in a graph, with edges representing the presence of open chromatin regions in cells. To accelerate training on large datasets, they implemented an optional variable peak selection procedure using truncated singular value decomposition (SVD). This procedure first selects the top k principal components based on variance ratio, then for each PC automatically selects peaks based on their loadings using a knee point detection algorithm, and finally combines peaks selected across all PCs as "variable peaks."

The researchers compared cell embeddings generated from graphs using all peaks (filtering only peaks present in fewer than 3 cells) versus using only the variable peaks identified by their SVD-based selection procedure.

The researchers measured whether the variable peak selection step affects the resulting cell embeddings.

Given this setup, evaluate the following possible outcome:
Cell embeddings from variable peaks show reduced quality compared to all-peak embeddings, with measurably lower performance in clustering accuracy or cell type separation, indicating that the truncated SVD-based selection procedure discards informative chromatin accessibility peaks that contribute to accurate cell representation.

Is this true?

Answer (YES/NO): NO